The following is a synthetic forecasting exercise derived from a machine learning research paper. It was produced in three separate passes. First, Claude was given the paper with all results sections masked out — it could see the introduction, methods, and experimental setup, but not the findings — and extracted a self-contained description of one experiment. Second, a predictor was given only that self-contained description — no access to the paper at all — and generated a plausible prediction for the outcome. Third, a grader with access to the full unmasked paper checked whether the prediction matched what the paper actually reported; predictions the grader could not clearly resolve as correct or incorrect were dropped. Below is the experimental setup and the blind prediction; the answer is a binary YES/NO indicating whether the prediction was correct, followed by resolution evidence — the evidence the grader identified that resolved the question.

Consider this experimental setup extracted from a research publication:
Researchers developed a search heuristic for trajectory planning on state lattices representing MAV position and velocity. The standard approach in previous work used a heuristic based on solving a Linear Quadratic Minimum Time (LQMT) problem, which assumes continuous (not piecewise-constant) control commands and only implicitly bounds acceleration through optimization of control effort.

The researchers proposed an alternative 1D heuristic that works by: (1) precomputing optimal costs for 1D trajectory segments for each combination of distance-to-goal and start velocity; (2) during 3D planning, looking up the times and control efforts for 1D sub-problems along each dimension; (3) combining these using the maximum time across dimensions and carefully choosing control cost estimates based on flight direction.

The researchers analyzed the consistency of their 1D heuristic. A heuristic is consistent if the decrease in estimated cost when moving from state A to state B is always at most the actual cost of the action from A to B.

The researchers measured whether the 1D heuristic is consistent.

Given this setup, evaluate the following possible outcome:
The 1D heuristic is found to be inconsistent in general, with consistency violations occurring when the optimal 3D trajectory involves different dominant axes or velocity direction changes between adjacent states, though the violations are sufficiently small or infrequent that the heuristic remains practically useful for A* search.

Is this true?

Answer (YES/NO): NO